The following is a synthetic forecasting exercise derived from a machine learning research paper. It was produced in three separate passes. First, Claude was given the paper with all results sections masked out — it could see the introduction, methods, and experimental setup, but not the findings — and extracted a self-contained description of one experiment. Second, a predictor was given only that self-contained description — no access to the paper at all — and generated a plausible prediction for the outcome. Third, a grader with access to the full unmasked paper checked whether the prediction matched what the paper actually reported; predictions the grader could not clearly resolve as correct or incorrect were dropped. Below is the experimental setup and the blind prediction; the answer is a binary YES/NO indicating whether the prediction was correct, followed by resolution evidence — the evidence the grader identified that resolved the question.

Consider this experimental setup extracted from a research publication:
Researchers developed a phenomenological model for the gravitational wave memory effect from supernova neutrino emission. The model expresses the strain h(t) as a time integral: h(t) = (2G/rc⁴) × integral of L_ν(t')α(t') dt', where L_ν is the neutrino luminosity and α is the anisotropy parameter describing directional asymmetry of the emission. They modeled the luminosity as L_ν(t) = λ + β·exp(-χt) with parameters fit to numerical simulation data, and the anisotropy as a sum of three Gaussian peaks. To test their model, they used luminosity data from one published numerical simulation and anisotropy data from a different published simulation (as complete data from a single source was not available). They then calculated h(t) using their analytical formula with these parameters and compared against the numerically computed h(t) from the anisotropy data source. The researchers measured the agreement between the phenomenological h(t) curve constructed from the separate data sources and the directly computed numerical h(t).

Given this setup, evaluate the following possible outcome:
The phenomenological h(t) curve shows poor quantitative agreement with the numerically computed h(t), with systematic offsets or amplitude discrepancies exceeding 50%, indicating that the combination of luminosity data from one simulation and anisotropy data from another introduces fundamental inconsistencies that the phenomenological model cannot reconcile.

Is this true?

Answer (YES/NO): NO